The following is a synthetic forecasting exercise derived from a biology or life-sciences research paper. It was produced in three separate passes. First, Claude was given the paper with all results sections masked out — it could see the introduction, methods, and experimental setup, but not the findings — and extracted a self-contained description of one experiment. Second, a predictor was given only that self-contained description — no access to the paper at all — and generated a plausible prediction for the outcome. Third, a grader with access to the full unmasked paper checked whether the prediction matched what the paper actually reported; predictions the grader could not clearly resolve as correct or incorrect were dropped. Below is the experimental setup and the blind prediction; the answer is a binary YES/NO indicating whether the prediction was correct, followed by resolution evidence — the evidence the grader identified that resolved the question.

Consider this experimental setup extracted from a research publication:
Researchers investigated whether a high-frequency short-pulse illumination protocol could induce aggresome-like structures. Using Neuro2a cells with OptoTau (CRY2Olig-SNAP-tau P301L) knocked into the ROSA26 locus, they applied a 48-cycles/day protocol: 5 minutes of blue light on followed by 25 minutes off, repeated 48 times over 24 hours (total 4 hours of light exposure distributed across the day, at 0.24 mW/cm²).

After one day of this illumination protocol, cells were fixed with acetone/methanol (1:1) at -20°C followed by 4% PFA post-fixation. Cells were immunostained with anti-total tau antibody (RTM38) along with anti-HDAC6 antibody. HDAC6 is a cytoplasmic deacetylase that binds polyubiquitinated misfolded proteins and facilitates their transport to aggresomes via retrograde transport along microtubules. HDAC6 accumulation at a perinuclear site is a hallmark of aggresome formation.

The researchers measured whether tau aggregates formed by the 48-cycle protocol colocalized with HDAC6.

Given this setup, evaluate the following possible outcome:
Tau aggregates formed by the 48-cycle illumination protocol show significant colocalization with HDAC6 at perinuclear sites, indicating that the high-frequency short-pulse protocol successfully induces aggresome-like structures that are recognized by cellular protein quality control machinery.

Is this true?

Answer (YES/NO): NO